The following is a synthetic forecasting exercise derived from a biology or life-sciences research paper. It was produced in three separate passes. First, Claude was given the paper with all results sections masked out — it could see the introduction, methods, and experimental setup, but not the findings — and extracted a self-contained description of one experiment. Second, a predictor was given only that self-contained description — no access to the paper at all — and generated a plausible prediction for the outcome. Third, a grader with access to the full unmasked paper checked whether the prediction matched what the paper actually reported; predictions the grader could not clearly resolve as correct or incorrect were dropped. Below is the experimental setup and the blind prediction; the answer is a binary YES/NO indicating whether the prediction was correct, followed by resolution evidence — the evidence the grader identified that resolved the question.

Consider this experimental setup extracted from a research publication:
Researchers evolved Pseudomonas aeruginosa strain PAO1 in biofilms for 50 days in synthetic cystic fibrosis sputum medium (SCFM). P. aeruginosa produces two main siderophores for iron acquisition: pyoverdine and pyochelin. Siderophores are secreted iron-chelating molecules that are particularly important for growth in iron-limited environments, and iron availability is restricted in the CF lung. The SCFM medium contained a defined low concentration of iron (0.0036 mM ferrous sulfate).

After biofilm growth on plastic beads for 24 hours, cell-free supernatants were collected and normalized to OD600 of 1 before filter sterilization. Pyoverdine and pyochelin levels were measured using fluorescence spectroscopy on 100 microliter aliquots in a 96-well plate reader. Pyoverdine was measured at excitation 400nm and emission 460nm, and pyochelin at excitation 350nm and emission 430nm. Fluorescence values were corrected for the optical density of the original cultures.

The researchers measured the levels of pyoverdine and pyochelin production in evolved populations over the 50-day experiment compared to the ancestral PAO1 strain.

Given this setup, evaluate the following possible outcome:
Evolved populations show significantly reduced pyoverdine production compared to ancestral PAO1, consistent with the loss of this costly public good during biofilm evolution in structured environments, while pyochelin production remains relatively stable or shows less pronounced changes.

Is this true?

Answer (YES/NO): NO